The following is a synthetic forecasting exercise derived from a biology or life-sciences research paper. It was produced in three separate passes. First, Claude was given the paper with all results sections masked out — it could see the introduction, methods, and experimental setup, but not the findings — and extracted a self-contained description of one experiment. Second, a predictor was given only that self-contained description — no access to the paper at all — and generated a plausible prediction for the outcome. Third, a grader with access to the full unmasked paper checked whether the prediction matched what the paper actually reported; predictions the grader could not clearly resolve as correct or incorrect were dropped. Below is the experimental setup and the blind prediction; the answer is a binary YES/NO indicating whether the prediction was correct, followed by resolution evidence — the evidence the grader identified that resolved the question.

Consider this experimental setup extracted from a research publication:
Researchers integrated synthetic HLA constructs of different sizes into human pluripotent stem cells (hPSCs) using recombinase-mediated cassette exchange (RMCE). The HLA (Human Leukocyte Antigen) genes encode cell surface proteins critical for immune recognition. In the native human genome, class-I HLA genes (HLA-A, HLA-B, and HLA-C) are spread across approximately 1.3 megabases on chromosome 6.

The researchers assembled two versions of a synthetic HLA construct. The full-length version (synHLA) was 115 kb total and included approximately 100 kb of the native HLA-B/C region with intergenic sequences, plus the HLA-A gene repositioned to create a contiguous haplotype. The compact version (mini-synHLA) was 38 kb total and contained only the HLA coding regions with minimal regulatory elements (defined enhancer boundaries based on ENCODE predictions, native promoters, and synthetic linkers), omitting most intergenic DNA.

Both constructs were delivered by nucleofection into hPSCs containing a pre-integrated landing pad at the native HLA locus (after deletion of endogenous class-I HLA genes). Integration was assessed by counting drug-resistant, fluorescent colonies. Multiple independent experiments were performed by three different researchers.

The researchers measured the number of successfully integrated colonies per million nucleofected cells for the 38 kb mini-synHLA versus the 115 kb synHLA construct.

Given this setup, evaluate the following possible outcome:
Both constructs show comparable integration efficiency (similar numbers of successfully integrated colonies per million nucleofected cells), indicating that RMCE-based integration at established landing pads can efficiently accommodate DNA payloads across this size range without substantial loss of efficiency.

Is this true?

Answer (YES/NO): NO